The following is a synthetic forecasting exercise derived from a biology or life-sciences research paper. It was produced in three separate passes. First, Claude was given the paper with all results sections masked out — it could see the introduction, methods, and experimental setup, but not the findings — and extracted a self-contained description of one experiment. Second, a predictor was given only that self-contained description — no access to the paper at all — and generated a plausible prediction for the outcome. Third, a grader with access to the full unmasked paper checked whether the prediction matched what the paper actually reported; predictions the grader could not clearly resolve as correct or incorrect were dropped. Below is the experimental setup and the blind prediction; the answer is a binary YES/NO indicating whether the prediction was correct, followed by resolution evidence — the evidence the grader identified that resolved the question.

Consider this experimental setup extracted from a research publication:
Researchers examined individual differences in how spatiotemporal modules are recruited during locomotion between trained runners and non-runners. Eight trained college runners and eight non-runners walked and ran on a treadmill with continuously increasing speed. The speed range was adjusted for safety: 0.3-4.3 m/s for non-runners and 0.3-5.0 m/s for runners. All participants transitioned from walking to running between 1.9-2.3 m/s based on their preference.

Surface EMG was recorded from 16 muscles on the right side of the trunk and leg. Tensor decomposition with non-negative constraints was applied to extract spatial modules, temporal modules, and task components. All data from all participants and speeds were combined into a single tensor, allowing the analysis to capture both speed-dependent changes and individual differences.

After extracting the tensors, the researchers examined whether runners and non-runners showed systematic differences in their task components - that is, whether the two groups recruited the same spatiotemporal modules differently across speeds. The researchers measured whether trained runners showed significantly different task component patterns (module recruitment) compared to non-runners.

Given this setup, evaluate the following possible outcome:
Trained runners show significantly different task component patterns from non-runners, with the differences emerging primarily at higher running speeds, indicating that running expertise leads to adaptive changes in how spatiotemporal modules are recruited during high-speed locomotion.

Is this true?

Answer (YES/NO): NO